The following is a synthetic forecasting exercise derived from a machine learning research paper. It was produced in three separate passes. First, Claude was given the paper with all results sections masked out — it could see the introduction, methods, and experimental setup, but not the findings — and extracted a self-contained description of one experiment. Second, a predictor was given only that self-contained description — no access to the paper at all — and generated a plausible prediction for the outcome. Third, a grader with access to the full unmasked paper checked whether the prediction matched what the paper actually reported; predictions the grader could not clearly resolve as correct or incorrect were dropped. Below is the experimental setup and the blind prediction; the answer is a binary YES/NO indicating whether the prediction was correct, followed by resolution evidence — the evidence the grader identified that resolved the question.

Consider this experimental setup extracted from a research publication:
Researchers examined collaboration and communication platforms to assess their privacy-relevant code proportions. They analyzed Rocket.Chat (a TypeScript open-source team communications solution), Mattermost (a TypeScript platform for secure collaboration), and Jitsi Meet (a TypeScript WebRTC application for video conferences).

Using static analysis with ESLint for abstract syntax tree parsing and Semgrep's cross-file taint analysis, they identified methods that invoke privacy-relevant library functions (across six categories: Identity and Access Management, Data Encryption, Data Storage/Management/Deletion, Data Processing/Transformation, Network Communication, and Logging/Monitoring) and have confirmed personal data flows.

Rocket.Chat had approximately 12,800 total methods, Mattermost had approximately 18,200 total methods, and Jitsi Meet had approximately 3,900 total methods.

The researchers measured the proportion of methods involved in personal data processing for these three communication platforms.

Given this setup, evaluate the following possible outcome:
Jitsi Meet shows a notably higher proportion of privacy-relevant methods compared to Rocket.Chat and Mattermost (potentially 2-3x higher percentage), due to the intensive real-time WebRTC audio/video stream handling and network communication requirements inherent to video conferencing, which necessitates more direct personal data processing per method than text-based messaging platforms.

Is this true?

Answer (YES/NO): NO